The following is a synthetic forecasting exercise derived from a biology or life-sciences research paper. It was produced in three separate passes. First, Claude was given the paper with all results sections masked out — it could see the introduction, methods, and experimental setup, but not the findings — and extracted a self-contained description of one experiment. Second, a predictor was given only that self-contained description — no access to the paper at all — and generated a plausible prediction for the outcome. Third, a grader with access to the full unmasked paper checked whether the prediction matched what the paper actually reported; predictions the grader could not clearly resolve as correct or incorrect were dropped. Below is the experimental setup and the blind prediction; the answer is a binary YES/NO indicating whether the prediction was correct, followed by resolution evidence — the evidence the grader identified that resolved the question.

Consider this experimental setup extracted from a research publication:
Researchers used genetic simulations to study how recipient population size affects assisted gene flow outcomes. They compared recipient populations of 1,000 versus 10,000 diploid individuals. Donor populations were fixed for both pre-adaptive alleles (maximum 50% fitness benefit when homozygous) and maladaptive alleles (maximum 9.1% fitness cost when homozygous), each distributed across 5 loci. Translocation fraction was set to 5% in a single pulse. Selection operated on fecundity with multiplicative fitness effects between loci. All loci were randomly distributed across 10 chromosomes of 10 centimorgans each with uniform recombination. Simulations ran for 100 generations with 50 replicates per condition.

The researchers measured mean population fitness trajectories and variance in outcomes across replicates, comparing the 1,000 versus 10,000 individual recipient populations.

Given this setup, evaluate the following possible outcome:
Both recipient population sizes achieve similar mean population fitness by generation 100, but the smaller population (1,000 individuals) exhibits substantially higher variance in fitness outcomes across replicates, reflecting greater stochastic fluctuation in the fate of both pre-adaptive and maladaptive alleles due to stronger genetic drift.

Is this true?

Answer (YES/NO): NO